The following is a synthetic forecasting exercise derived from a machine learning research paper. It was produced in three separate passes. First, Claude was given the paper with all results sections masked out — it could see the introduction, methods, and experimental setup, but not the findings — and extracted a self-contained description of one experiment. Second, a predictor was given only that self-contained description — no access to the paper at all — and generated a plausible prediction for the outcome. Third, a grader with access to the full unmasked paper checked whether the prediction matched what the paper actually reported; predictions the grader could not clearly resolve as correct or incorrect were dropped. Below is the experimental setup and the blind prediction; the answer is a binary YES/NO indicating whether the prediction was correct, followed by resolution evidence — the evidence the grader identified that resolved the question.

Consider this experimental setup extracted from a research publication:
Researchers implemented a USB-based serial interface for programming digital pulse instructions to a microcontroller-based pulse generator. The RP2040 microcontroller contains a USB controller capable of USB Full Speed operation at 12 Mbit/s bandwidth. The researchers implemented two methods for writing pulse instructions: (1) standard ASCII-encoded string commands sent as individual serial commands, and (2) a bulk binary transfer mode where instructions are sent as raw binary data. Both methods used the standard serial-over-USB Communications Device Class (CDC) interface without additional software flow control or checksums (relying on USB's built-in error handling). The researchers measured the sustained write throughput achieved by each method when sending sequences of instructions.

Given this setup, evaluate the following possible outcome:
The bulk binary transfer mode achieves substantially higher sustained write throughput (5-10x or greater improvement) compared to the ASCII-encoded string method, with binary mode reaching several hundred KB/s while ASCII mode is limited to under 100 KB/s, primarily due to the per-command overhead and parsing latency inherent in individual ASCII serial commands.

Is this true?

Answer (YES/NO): NO